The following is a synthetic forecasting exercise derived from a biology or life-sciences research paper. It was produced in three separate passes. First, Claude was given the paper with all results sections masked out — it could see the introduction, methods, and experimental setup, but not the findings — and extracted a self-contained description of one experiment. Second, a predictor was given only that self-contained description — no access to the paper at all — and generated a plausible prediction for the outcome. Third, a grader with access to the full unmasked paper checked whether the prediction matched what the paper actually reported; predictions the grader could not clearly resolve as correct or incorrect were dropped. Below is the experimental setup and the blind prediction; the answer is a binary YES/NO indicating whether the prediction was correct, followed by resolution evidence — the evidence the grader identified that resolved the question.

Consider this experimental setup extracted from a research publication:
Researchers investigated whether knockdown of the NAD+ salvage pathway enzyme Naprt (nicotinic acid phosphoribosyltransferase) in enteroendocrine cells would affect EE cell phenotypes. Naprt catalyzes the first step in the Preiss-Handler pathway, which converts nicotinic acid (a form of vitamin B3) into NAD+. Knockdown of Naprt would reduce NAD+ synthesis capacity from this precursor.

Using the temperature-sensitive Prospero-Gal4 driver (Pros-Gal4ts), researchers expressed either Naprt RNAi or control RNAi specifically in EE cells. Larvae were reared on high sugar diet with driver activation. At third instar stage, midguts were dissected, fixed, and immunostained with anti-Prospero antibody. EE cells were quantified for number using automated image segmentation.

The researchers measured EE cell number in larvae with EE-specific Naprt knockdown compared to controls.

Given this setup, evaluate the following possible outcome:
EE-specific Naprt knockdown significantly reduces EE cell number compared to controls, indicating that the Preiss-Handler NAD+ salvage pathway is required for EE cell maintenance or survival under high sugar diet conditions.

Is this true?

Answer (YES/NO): YES